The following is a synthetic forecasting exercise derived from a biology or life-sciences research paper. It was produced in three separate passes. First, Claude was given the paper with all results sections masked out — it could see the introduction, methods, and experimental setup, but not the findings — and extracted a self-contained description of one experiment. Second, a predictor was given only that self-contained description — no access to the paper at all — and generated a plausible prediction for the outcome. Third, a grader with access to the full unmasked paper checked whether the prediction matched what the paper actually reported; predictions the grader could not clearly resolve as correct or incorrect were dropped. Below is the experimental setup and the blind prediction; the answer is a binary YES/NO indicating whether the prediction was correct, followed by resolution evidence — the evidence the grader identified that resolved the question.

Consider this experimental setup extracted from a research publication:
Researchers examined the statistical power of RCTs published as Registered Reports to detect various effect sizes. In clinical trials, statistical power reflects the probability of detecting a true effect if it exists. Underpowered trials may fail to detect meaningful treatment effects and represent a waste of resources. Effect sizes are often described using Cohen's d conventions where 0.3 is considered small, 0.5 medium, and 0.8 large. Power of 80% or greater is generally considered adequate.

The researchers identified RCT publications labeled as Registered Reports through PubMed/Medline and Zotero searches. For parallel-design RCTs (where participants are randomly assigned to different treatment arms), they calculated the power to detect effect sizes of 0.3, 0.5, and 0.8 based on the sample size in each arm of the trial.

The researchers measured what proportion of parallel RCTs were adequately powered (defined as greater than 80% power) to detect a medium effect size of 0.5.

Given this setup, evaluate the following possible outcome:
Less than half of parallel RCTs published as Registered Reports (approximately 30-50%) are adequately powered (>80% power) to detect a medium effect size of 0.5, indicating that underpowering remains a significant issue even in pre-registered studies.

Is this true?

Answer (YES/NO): NO